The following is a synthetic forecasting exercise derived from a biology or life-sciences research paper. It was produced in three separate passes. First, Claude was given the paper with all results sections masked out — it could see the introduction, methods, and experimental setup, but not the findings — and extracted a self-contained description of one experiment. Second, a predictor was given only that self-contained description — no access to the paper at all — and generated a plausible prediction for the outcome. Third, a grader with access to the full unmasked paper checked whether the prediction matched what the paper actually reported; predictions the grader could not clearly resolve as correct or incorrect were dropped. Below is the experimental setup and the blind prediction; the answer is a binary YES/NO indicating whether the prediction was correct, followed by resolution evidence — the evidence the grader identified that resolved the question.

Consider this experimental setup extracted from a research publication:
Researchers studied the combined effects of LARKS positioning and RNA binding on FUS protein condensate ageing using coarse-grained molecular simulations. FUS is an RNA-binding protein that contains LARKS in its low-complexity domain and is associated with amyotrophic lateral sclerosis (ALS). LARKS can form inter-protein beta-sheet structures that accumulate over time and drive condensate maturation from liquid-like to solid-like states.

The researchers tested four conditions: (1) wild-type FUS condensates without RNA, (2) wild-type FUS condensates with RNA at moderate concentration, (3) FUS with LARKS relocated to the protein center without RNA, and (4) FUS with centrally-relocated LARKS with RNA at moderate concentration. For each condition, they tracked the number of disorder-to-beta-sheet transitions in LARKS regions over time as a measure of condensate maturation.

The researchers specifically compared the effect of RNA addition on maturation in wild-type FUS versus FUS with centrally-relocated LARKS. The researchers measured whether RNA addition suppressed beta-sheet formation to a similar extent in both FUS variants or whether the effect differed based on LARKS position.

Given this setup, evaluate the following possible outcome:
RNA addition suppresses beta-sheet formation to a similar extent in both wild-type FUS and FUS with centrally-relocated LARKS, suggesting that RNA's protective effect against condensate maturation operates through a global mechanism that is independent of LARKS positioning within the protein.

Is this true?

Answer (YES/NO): NO